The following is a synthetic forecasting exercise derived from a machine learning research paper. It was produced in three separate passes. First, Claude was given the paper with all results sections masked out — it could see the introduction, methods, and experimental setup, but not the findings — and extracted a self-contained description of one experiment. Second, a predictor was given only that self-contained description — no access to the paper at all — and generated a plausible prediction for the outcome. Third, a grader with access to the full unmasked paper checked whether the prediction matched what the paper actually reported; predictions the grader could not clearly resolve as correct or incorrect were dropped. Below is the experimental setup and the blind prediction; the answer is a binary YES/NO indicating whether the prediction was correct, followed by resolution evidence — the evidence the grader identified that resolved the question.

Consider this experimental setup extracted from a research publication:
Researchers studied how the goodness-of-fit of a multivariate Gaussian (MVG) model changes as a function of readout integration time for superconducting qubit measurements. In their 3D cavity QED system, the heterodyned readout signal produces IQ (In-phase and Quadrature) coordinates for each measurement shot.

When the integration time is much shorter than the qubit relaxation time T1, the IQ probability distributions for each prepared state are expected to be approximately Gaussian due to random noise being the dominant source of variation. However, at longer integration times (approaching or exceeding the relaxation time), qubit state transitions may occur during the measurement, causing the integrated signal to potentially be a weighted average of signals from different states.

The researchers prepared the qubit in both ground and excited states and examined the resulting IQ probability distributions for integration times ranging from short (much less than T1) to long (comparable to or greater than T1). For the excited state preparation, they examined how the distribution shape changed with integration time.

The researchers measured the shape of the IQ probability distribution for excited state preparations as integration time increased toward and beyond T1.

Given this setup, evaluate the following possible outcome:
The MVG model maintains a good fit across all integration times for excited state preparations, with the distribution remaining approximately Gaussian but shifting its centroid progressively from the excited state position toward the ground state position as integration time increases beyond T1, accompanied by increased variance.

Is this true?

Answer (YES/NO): NO